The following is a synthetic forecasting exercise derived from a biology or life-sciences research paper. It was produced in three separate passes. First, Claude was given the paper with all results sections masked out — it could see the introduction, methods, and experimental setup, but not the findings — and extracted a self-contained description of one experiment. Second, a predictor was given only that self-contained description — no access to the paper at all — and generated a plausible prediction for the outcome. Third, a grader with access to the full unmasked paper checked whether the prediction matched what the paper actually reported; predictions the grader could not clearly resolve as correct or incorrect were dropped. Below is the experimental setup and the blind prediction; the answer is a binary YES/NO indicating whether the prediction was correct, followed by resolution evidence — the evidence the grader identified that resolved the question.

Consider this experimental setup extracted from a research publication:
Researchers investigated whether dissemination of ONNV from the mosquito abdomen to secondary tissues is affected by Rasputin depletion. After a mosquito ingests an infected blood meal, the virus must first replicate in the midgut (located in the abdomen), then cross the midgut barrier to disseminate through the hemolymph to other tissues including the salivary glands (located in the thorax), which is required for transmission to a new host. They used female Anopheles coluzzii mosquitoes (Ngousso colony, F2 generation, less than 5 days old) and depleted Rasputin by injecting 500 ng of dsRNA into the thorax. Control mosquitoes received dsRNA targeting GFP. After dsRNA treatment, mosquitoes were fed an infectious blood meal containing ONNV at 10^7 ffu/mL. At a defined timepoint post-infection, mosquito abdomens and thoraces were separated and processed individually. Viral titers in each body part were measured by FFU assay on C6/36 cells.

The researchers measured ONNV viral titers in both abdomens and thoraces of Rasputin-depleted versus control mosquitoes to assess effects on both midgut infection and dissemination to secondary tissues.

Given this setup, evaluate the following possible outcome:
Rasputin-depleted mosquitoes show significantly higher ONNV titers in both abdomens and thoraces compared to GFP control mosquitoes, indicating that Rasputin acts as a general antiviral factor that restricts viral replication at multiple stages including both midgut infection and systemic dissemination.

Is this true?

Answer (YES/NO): NO